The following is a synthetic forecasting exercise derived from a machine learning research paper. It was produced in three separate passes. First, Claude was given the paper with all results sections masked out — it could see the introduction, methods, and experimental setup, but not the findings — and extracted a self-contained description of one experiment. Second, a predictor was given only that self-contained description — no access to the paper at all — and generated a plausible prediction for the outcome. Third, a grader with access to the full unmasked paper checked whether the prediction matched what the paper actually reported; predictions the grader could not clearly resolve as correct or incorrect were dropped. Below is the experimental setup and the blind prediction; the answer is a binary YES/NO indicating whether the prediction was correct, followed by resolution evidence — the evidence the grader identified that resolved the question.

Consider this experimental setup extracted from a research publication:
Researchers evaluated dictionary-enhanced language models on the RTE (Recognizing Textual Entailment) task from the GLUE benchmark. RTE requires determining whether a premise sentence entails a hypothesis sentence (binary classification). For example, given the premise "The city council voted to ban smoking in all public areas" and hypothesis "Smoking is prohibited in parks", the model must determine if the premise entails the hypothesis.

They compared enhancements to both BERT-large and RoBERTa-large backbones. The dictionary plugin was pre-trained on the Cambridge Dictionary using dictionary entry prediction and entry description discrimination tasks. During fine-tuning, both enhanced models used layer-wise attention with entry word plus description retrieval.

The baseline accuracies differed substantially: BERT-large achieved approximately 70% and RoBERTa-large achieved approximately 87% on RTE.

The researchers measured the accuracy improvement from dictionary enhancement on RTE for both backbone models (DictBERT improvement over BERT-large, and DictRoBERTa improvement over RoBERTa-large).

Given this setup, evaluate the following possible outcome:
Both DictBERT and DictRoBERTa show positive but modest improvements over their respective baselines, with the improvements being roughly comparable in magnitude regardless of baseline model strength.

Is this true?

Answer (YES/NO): NO